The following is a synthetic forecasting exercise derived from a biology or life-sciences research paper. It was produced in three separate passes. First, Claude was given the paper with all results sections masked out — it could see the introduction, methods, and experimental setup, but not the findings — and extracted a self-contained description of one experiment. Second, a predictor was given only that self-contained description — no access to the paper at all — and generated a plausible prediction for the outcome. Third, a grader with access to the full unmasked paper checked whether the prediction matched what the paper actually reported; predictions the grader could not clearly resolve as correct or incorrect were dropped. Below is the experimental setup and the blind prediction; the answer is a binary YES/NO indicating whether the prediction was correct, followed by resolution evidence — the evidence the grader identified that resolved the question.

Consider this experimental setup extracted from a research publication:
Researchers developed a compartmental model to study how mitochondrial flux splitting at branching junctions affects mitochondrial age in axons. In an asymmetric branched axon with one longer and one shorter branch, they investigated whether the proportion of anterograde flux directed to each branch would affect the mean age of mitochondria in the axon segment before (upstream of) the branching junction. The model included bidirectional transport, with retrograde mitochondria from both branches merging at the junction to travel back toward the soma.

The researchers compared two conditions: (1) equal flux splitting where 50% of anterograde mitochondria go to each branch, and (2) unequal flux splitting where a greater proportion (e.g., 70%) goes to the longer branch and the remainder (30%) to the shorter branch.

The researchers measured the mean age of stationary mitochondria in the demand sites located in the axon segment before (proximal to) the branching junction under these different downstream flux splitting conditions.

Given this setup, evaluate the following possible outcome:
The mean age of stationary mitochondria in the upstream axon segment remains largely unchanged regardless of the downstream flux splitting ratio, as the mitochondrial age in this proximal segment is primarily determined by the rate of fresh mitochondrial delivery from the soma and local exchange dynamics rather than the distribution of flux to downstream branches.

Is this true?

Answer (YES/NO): NO